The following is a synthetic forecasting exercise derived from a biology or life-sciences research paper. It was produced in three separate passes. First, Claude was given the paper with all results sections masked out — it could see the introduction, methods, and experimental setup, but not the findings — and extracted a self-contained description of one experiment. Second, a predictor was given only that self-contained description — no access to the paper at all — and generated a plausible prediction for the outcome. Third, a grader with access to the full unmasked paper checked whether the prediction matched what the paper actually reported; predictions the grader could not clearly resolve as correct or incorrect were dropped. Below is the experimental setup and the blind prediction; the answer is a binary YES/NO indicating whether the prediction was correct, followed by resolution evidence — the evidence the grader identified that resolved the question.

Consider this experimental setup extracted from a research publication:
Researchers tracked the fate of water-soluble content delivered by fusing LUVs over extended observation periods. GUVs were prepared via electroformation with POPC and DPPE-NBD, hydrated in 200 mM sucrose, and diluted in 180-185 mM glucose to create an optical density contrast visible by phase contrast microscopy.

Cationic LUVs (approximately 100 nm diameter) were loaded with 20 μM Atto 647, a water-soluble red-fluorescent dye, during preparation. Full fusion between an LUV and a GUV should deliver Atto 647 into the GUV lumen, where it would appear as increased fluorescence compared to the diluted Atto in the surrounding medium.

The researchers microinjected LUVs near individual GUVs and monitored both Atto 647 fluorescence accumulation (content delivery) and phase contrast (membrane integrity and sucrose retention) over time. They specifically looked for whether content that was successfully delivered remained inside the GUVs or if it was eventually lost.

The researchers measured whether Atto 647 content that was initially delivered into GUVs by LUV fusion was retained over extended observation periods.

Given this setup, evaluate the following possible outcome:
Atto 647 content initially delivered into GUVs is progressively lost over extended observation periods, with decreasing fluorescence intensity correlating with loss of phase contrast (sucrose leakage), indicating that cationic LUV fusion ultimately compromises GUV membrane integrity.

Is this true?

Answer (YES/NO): YES